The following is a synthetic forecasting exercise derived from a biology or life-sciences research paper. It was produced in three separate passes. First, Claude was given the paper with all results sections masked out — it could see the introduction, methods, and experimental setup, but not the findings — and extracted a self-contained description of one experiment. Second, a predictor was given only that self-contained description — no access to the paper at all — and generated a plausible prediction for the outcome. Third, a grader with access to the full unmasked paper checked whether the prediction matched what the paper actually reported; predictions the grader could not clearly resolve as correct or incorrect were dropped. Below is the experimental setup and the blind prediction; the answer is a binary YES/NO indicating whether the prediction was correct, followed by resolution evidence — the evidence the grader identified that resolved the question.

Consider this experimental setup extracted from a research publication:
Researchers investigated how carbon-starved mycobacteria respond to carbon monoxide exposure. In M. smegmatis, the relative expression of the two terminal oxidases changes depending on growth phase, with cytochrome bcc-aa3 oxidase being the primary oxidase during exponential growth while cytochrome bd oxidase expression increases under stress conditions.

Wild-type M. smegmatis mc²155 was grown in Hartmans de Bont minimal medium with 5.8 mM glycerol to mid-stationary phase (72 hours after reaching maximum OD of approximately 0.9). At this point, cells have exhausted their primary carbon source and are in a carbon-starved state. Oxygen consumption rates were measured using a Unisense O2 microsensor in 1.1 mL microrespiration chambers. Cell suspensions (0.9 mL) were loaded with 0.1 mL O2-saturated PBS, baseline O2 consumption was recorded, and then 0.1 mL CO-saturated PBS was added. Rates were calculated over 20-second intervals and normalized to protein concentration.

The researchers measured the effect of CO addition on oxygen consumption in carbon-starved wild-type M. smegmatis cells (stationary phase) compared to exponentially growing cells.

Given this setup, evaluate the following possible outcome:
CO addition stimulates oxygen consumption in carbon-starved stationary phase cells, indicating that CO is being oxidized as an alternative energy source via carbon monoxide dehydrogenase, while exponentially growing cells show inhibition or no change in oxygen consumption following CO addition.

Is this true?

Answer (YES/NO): YES